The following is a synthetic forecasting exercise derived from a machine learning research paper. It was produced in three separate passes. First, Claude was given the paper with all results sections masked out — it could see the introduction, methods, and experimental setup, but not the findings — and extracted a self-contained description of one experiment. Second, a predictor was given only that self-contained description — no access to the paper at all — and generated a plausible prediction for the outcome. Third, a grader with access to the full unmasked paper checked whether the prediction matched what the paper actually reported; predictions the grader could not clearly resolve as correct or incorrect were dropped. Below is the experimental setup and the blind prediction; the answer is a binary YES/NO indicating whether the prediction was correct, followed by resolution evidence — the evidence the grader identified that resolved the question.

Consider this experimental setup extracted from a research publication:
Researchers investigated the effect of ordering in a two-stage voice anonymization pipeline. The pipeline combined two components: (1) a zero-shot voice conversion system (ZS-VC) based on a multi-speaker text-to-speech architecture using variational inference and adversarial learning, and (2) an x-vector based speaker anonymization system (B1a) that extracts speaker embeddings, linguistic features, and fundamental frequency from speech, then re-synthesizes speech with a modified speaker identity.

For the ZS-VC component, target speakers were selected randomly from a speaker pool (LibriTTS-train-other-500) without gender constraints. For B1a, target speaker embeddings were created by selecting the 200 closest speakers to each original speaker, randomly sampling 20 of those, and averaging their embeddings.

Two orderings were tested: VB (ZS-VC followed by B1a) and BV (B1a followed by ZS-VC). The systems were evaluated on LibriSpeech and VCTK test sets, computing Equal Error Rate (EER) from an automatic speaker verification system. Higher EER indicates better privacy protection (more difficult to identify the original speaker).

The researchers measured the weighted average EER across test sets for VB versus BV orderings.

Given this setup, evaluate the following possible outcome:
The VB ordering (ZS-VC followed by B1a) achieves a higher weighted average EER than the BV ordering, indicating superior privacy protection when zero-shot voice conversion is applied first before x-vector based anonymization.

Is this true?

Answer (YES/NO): YES